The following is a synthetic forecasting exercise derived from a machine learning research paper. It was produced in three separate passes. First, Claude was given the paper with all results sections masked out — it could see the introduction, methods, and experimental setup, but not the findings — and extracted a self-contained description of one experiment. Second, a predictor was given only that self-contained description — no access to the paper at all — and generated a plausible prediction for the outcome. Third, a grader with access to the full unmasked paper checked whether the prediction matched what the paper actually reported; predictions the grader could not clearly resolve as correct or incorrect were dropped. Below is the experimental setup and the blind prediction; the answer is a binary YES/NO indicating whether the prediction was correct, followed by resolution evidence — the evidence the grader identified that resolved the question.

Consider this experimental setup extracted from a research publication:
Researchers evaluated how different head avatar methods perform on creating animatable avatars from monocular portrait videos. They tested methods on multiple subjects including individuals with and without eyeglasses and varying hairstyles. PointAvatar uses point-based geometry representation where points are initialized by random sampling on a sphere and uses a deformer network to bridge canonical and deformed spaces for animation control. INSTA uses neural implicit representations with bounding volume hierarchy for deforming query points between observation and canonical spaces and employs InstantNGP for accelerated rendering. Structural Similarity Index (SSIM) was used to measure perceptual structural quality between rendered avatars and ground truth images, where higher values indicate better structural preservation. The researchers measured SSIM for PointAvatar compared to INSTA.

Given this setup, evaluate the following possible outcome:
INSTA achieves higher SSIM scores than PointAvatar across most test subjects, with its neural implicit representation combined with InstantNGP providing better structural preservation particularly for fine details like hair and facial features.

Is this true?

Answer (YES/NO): NO